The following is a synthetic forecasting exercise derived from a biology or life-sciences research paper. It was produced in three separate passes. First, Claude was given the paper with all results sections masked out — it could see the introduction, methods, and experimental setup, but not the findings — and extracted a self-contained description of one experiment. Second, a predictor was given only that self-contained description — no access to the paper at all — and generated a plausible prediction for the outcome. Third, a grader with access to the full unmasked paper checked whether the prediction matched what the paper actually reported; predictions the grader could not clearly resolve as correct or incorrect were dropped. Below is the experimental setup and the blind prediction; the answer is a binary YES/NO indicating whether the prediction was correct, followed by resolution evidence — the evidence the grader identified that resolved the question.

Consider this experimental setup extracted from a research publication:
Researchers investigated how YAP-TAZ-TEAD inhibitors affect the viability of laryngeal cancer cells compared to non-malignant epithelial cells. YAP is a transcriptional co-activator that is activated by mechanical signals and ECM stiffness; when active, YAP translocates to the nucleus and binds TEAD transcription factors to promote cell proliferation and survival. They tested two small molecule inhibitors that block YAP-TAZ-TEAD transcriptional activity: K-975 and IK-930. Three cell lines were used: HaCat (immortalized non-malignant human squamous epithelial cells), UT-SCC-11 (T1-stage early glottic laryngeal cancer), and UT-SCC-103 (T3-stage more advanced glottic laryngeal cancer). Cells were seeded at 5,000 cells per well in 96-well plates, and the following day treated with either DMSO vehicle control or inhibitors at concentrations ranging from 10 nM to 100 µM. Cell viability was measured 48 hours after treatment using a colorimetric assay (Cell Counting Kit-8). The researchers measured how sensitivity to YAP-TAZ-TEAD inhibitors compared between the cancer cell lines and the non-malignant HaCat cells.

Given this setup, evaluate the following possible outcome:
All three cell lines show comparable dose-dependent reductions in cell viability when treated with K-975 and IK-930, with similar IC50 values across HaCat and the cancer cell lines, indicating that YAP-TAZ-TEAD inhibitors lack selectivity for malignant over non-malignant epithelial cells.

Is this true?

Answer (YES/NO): NO